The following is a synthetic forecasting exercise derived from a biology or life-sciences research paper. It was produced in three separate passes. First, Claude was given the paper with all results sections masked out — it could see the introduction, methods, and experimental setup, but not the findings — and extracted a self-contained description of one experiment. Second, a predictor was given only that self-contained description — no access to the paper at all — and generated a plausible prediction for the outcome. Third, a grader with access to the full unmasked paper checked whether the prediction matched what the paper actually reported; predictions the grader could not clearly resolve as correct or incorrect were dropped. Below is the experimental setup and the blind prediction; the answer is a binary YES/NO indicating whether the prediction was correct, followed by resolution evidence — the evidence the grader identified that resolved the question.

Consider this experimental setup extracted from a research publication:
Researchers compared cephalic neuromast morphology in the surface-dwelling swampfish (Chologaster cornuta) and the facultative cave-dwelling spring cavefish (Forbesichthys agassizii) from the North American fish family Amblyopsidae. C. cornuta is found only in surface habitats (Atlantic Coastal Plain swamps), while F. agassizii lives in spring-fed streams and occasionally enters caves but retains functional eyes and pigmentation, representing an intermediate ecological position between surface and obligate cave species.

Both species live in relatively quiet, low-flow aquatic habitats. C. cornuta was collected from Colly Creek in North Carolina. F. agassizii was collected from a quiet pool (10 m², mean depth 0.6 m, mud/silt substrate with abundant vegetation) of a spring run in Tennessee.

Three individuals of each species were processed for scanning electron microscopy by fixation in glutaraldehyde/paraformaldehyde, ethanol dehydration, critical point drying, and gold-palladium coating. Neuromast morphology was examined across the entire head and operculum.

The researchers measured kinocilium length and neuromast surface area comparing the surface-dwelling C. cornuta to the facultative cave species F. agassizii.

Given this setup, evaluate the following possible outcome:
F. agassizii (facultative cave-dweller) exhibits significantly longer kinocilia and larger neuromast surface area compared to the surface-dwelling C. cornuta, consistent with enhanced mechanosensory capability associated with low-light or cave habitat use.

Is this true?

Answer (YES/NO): NO